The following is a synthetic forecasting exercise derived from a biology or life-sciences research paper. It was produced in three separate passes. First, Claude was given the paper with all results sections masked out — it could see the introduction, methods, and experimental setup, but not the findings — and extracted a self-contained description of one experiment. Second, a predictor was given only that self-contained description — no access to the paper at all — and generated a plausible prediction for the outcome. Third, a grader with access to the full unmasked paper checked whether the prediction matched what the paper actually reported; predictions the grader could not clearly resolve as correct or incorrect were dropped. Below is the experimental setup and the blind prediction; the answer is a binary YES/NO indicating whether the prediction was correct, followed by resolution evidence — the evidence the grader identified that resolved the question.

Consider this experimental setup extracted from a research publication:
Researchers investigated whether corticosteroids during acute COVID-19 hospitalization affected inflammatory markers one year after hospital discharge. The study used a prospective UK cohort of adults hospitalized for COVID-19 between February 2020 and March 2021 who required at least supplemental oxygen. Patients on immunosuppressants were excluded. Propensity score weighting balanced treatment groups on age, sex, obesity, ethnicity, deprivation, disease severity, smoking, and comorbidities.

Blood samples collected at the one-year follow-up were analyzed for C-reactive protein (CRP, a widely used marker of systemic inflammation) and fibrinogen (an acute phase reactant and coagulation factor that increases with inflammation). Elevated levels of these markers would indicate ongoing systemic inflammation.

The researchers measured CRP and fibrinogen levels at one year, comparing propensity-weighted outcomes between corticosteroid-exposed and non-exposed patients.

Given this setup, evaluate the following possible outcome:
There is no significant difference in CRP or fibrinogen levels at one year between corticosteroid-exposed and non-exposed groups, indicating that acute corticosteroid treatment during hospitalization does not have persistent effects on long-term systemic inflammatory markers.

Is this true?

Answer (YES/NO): YES